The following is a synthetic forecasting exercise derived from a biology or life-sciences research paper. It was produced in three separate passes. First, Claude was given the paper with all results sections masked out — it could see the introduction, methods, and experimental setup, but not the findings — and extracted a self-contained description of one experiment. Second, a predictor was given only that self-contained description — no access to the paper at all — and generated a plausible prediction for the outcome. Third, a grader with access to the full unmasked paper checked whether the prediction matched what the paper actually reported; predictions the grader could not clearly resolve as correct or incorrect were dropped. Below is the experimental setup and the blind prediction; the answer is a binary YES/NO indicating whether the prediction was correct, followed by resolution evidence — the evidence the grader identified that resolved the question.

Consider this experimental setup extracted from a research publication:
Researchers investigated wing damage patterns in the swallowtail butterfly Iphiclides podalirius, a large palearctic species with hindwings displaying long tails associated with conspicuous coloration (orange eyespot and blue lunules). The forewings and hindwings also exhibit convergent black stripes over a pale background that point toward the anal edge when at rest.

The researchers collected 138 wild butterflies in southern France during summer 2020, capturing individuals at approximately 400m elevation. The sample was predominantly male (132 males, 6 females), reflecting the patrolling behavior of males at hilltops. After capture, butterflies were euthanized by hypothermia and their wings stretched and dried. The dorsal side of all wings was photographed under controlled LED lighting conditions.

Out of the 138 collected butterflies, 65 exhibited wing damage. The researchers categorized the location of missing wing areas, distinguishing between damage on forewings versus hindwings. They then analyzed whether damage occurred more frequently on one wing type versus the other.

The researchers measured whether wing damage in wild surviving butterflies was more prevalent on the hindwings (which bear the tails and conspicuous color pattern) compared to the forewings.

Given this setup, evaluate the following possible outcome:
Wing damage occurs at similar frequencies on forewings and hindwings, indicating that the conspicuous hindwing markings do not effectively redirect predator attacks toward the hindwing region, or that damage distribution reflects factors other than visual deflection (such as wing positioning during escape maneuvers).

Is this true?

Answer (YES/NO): NO